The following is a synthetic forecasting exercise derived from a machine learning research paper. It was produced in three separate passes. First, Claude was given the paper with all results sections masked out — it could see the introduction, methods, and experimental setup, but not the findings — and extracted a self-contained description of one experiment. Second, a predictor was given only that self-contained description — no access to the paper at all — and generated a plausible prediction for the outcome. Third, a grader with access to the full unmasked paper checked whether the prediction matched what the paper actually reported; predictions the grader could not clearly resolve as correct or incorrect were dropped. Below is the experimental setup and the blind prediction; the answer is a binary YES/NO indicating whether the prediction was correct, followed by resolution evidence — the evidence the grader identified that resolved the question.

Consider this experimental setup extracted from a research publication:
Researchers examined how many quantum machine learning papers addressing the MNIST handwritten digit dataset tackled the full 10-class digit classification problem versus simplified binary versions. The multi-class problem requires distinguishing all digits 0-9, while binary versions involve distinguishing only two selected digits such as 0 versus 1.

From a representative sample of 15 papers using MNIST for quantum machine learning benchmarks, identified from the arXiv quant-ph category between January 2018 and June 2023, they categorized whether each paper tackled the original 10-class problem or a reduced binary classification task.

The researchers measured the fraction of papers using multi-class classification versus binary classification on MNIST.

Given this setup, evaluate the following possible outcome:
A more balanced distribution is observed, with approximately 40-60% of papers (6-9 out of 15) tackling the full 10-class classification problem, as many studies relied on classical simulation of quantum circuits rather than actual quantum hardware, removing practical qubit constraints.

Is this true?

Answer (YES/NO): NO